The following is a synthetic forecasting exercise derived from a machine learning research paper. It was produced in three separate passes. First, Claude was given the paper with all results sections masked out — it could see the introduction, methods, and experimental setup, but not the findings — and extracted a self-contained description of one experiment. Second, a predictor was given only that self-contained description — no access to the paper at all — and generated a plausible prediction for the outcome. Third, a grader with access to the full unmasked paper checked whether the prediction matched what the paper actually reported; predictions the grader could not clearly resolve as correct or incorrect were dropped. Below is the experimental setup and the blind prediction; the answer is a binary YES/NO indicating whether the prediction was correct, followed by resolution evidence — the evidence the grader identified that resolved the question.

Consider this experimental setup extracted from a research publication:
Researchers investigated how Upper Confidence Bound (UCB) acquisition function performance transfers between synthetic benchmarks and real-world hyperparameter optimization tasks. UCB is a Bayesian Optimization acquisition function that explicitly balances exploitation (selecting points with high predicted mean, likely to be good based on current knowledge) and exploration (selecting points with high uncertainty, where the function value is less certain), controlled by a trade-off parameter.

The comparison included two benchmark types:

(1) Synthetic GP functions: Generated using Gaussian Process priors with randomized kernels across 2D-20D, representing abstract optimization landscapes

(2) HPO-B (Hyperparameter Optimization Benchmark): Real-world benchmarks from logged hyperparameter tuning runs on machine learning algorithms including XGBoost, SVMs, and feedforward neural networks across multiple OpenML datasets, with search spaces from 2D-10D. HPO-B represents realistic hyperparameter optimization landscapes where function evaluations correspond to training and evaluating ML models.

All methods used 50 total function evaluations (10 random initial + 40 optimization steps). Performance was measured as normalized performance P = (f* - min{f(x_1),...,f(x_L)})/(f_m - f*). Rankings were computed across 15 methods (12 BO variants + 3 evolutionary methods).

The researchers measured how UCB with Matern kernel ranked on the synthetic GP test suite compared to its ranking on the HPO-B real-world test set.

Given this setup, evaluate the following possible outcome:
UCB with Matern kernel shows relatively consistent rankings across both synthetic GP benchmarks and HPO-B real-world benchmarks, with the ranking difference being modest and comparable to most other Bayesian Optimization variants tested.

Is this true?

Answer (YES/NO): NO